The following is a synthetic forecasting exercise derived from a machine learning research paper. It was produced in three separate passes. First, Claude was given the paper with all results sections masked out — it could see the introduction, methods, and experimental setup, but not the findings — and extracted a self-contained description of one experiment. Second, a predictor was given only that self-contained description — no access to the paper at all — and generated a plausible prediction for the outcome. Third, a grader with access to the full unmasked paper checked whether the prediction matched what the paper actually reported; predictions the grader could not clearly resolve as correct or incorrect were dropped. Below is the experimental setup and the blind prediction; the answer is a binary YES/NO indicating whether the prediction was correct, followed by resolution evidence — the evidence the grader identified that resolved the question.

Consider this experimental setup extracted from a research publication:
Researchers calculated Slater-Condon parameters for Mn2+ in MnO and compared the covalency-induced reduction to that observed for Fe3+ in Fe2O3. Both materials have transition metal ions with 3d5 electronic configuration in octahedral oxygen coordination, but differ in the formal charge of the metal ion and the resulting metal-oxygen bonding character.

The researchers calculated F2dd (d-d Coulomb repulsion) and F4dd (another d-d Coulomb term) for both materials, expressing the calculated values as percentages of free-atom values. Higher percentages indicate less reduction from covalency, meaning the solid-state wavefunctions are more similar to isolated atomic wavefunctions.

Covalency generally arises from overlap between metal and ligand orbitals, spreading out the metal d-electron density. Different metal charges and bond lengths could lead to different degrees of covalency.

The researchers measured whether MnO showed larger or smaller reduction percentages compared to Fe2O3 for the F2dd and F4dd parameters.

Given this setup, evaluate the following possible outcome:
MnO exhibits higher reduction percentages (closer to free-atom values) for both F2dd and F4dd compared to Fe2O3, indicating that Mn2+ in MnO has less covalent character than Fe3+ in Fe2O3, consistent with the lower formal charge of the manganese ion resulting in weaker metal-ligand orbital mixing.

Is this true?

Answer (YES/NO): YES